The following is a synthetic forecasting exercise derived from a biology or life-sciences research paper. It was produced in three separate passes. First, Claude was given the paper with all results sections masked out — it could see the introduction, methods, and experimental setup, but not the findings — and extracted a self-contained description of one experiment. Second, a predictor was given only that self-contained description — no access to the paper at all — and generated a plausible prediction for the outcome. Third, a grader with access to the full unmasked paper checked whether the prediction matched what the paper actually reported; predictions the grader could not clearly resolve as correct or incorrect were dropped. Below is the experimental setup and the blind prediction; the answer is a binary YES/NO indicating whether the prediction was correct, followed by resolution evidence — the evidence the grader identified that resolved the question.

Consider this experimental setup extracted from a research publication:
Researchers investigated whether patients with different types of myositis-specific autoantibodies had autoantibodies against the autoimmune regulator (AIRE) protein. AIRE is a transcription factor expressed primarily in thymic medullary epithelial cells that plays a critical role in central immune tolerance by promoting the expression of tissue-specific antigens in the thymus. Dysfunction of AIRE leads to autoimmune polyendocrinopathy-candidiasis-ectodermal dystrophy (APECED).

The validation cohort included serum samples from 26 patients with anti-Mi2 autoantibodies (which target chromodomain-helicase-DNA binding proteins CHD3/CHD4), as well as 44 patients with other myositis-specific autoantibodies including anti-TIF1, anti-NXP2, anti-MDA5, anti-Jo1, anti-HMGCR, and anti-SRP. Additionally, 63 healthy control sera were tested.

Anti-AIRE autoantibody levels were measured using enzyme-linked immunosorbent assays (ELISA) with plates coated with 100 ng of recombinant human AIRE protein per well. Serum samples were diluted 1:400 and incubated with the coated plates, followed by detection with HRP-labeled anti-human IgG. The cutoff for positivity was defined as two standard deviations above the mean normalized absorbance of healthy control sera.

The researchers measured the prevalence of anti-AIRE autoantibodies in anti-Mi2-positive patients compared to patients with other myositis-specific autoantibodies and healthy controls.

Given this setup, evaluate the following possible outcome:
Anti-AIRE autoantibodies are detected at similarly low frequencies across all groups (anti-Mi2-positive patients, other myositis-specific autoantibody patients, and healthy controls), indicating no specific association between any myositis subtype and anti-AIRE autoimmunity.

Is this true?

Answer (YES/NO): NO